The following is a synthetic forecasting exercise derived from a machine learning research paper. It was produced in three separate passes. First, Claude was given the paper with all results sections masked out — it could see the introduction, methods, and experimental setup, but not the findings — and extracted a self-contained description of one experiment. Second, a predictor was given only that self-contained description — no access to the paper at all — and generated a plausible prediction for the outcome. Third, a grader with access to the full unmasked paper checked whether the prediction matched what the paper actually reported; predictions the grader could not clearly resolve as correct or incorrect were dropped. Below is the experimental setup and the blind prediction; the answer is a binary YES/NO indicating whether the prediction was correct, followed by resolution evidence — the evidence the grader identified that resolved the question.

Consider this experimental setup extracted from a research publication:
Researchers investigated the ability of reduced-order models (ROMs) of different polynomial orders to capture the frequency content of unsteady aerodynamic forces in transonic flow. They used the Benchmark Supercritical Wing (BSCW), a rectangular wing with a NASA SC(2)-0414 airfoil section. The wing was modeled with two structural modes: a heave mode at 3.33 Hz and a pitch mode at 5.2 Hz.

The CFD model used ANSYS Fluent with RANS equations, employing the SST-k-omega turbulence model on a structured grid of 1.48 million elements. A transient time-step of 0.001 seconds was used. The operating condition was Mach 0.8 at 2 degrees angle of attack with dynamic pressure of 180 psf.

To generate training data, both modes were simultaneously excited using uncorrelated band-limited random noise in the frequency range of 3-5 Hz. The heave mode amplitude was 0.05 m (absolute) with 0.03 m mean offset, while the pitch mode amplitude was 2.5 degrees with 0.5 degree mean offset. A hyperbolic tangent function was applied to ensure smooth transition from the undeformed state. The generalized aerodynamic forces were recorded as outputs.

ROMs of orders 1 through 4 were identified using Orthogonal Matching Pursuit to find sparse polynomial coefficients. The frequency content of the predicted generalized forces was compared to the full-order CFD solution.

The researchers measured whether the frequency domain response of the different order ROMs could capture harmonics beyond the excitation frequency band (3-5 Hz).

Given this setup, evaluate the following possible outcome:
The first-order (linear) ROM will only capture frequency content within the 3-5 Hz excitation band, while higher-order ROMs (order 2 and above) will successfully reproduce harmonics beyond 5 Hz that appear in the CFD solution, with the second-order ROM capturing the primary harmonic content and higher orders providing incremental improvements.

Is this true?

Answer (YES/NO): YES